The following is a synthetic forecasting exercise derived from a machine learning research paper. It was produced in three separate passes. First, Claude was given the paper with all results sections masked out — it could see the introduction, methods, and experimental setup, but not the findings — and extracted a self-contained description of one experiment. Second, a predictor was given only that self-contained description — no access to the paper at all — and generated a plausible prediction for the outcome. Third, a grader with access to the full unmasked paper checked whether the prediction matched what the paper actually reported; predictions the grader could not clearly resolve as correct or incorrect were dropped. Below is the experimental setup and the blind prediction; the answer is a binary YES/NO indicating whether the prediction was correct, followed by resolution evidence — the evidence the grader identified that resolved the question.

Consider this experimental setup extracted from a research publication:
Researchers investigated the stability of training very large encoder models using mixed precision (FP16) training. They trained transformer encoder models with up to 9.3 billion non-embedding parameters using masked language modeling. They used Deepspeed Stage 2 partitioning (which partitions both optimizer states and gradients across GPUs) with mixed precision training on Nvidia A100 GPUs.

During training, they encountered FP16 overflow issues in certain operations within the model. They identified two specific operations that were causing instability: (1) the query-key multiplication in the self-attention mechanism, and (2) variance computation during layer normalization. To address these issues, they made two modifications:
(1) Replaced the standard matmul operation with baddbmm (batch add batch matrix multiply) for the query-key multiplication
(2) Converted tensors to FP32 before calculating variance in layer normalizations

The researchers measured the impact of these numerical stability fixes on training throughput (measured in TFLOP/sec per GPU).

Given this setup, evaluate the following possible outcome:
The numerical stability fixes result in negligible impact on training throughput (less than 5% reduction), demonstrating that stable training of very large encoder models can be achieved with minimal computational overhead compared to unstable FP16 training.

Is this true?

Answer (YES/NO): NO